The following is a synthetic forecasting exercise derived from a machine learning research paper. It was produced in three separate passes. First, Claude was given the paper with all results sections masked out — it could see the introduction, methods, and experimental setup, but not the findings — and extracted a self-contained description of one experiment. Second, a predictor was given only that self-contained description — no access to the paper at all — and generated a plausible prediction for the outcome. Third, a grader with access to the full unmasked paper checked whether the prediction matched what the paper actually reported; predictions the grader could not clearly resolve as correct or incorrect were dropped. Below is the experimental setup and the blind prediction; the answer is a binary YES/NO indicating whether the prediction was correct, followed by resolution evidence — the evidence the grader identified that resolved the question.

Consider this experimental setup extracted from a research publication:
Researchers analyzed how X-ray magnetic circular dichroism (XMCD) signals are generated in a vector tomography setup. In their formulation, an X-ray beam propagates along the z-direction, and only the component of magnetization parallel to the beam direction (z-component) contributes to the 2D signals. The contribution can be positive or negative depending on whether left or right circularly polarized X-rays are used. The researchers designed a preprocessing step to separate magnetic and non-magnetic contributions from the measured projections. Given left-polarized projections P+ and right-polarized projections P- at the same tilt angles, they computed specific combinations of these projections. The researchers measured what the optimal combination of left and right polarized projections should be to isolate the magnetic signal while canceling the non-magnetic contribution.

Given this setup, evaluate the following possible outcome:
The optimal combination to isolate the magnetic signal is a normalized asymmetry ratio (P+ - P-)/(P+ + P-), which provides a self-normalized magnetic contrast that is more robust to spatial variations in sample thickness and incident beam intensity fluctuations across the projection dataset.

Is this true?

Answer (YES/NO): NO